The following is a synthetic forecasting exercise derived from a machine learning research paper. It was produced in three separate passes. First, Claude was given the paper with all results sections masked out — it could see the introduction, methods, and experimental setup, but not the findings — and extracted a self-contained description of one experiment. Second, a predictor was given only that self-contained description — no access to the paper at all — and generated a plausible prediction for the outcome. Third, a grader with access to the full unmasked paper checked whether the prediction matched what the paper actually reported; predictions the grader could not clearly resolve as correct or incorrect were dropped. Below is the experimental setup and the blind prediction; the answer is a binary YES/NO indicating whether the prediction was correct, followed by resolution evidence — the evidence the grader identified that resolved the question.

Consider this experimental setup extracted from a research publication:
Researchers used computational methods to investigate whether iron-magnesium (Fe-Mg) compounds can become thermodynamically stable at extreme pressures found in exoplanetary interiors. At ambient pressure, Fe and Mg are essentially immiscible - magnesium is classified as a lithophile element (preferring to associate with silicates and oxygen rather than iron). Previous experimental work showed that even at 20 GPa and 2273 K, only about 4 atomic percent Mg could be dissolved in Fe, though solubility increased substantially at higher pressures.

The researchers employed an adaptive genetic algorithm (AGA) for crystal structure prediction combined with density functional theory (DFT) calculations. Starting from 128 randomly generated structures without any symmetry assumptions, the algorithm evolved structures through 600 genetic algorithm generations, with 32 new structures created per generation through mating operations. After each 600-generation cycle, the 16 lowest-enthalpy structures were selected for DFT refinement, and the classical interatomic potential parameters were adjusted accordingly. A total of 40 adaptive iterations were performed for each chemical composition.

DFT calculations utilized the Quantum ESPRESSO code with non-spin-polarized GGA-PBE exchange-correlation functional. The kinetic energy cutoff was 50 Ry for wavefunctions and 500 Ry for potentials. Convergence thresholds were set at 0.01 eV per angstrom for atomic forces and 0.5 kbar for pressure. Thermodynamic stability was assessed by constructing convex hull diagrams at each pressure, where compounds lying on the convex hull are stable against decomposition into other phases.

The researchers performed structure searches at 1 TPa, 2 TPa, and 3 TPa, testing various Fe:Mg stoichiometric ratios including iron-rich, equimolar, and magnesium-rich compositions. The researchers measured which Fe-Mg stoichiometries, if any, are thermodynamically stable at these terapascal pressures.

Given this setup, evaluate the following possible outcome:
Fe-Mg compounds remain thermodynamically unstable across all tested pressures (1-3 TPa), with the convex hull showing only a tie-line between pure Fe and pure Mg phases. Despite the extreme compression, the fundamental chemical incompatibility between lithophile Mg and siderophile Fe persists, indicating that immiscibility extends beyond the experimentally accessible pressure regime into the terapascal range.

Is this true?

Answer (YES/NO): NO